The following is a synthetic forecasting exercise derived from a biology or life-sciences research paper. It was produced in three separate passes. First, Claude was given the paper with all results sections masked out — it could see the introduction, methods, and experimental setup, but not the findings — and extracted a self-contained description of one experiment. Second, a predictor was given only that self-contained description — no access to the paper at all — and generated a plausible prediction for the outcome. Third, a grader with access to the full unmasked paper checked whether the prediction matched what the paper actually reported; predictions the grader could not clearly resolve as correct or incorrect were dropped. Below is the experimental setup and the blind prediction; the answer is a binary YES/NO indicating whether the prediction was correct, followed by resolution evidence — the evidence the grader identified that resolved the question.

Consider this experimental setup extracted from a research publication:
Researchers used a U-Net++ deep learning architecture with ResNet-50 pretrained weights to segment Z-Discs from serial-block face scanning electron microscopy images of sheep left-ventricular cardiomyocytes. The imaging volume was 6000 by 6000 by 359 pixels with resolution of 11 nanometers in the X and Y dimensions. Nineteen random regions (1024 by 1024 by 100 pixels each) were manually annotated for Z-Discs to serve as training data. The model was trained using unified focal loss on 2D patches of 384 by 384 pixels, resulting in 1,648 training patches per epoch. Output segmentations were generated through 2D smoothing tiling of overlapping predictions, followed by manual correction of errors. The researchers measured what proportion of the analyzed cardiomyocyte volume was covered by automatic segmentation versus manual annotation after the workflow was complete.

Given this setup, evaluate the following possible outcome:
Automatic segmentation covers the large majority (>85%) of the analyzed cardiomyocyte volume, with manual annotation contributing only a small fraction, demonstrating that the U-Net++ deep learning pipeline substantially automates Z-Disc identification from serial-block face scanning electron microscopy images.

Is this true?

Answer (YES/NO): NO